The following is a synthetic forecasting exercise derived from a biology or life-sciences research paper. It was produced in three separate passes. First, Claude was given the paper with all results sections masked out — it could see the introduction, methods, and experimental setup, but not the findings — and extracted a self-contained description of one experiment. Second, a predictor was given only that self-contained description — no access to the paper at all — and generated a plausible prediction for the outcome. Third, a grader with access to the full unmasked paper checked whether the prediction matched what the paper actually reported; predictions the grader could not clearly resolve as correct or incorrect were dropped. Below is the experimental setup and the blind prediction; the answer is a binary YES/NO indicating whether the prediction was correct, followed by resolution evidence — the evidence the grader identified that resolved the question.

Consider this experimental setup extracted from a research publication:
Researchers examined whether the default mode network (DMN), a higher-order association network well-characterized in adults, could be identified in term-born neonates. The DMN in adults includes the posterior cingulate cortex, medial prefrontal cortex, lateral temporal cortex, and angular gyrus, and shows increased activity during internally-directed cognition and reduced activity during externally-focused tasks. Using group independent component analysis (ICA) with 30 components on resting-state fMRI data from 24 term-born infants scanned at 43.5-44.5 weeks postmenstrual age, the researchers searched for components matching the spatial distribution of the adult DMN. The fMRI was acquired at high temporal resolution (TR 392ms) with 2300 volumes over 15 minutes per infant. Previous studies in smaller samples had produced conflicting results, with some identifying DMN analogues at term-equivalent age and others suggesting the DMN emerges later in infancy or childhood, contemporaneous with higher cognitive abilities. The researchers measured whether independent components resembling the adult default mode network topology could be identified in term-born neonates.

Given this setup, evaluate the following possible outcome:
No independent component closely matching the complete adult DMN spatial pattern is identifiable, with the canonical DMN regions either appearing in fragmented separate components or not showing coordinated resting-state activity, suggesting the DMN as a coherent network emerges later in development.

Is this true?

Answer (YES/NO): YES